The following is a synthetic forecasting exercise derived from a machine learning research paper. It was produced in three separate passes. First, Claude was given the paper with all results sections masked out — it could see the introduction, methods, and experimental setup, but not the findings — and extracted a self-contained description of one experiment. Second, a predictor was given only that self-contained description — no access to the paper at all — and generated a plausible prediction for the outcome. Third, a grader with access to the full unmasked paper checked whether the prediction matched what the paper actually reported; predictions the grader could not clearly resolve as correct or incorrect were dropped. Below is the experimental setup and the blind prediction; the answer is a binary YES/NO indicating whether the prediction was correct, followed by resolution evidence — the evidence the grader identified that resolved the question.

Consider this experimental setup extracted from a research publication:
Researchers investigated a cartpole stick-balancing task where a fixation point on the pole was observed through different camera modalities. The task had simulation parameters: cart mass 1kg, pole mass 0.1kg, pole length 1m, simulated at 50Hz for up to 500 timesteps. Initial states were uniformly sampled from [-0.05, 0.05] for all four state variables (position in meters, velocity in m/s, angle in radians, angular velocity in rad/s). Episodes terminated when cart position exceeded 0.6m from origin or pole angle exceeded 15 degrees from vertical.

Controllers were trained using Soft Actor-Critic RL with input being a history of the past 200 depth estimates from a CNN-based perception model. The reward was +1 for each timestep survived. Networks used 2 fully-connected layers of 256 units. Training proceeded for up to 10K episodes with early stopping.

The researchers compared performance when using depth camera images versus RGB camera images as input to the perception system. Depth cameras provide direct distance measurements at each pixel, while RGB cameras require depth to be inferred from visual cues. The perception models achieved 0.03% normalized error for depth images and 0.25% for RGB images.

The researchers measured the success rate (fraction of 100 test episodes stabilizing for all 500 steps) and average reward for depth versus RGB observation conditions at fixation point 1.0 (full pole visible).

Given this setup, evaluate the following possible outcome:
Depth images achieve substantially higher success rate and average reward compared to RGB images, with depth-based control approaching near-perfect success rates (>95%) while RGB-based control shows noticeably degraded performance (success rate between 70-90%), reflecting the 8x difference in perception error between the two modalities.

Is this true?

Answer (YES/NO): NO